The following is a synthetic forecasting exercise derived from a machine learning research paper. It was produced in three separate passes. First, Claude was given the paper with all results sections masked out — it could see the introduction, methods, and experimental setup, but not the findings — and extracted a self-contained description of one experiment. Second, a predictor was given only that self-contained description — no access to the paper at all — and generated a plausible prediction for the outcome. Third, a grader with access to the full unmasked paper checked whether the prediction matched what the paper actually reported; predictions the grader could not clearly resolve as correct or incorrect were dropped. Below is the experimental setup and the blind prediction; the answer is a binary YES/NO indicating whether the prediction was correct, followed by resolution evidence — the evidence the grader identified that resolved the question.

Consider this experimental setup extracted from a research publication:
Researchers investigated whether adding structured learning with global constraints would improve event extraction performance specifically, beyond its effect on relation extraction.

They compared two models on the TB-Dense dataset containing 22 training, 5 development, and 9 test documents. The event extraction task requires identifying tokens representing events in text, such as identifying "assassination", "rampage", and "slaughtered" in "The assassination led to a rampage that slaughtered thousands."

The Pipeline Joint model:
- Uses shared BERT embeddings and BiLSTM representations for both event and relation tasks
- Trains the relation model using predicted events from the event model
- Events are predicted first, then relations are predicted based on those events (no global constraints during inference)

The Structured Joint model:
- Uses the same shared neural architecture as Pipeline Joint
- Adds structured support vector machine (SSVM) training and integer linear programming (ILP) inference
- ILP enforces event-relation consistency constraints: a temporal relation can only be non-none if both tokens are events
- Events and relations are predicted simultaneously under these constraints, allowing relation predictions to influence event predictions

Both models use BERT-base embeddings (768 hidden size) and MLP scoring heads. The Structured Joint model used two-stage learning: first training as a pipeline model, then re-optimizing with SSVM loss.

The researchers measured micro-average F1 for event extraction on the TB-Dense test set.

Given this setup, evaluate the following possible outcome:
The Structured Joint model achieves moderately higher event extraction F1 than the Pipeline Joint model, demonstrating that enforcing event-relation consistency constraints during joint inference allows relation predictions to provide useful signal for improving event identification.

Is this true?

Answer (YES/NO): NO